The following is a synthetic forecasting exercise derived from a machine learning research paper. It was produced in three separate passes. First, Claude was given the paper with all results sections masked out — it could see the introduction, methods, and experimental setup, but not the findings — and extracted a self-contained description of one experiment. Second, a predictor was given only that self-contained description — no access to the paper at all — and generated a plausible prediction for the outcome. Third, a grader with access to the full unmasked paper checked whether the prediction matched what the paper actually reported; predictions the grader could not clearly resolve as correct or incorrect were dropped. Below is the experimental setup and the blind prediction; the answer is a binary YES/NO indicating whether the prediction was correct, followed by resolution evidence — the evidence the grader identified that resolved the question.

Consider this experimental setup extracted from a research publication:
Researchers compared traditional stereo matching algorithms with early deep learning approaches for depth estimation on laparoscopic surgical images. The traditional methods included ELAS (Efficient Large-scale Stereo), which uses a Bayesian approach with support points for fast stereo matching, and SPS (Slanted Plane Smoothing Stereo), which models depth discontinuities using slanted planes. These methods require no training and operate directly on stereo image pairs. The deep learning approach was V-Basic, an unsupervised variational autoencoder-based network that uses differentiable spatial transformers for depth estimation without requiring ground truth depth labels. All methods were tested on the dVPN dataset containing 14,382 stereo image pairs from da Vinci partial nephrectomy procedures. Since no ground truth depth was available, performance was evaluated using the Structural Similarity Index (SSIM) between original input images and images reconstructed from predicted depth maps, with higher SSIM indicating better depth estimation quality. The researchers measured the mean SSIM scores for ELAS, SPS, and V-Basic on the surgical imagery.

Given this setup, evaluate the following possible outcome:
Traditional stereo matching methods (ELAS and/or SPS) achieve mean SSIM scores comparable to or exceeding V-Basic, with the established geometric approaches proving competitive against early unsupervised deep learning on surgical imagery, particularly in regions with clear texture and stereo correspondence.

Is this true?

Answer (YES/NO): NO